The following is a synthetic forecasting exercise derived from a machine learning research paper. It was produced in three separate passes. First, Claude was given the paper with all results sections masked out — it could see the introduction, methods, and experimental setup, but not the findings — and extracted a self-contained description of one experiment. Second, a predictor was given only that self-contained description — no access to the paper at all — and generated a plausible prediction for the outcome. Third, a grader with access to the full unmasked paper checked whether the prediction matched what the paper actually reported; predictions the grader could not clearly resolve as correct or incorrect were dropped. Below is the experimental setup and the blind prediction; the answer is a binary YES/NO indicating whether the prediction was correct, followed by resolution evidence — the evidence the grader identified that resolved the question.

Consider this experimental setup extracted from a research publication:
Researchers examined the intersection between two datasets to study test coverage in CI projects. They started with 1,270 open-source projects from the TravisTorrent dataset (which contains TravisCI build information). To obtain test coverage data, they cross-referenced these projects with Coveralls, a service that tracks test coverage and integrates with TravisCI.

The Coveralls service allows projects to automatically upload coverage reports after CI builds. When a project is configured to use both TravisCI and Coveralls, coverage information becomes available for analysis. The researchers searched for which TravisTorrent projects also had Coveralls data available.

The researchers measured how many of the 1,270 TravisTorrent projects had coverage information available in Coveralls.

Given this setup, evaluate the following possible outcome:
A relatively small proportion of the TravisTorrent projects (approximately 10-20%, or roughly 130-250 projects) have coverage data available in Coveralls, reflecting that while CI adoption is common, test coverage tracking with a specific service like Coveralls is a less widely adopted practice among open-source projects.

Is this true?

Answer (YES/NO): NO